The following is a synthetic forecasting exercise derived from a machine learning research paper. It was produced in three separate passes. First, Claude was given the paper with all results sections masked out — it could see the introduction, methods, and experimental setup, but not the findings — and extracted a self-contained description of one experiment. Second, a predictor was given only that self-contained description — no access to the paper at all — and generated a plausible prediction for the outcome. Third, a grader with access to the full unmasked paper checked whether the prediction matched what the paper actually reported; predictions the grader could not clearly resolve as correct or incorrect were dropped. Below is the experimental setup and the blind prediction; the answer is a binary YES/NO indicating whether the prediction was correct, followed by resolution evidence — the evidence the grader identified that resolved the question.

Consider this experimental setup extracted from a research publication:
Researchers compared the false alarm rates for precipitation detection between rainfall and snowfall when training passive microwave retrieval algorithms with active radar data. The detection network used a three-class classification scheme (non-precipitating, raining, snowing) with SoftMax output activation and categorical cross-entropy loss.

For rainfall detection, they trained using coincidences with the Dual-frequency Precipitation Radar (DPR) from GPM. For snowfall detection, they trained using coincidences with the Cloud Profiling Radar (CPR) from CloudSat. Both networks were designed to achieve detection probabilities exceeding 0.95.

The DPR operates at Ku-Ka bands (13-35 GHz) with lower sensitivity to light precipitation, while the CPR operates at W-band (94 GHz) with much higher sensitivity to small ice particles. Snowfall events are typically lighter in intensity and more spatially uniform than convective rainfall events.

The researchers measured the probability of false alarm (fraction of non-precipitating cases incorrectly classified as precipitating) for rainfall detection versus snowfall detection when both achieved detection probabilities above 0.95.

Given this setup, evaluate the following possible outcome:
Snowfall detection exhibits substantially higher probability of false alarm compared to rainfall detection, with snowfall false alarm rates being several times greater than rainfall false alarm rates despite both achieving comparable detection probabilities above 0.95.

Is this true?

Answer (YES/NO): NO